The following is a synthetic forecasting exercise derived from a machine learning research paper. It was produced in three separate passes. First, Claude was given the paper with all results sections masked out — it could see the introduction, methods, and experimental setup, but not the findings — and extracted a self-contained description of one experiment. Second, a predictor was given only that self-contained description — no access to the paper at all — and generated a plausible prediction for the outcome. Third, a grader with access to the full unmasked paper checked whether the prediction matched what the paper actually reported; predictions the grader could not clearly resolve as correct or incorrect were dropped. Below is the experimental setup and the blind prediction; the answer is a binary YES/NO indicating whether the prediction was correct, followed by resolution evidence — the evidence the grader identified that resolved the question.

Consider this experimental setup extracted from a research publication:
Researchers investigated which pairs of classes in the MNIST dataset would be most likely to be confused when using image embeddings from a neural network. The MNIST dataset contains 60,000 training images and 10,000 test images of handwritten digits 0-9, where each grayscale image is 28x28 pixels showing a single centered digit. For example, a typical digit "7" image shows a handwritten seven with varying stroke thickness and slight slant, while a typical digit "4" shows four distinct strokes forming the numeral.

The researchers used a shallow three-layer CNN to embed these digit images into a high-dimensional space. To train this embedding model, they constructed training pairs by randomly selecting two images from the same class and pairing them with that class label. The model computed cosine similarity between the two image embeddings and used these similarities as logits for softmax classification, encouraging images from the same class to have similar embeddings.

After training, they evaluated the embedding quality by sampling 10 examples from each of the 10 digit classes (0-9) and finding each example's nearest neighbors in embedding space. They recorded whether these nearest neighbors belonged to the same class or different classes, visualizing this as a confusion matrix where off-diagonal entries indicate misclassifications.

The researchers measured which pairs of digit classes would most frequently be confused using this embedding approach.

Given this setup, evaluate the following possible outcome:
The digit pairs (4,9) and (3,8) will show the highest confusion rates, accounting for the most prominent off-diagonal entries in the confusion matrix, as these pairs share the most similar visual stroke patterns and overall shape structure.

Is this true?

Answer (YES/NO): NO